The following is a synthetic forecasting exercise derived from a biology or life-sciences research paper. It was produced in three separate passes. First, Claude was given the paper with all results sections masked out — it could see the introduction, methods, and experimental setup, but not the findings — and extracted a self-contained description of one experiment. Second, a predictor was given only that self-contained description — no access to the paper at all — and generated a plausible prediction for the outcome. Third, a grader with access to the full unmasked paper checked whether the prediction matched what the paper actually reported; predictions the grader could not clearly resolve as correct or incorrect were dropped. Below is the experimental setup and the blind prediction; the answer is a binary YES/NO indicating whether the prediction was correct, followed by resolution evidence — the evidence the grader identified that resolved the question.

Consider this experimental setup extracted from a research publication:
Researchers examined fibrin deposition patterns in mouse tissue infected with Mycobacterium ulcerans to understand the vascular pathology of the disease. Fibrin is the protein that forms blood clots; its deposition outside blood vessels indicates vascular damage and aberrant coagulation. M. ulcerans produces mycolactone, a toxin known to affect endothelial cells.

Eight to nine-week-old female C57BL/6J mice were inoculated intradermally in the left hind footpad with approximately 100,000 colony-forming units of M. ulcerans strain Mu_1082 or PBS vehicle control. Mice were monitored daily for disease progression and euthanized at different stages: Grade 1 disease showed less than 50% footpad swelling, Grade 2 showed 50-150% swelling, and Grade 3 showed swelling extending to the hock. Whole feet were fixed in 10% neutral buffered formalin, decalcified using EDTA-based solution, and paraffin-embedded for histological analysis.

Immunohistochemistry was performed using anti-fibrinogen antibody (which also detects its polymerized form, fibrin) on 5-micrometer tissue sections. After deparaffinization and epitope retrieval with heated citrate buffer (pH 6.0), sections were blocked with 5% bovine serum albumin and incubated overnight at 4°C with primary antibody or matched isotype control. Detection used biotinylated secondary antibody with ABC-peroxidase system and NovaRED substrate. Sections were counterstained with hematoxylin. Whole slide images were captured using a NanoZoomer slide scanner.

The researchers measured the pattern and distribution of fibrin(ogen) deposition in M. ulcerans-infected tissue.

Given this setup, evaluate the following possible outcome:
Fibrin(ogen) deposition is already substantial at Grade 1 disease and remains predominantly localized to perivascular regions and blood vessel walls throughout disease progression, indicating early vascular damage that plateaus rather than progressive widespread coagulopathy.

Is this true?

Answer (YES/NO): NO